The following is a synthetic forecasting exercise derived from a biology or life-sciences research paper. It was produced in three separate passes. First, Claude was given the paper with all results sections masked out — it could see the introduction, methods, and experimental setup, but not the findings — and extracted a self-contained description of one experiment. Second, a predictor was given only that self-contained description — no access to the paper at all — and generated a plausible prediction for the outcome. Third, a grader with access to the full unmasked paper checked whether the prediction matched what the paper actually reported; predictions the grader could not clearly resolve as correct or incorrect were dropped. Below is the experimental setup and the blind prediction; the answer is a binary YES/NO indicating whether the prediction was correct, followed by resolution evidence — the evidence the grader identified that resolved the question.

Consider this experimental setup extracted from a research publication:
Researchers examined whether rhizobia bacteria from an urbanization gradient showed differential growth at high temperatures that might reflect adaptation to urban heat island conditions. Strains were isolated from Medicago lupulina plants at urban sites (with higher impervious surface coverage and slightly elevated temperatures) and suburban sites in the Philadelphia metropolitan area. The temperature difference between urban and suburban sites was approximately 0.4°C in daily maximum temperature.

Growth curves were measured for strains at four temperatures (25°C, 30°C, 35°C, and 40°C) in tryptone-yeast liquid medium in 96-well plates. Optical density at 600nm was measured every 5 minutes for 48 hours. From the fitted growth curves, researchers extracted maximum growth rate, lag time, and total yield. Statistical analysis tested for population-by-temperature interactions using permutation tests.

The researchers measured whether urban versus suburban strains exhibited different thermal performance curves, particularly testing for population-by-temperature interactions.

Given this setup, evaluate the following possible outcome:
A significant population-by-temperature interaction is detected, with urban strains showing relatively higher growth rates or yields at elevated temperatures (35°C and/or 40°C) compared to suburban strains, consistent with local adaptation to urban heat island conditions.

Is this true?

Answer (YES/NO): NO